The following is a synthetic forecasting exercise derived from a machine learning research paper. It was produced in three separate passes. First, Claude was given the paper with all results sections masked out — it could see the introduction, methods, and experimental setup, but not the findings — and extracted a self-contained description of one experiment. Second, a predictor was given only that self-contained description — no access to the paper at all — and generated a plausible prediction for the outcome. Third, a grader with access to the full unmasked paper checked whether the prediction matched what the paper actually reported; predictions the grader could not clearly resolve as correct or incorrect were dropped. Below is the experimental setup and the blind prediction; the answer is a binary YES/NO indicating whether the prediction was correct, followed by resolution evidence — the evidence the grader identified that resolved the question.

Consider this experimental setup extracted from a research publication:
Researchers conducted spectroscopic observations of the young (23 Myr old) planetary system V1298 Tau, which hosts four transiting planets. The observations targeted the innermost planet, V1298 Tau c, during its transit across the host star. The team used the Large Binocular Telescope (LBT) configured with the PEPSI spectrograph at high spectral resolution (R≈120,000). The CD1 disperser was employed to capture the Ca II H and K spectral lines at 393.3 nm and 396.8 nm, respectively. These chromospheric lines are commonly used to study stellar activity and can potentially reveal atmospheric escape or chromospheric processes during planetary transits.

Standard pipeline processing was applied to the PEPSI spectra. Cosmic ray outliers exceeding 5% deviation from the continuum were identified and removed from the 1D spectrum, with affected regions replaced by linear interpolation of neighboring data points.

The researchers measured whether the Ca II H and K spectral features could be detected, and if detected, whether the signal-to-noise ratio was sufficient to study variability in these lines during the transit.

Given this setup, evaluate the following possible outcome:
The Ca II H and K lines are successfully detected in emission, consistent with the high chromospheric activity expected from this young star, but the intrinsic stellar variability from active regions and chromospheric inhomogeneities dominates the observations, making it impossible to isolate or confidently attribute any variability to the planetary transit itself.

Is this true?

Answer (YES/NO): NO